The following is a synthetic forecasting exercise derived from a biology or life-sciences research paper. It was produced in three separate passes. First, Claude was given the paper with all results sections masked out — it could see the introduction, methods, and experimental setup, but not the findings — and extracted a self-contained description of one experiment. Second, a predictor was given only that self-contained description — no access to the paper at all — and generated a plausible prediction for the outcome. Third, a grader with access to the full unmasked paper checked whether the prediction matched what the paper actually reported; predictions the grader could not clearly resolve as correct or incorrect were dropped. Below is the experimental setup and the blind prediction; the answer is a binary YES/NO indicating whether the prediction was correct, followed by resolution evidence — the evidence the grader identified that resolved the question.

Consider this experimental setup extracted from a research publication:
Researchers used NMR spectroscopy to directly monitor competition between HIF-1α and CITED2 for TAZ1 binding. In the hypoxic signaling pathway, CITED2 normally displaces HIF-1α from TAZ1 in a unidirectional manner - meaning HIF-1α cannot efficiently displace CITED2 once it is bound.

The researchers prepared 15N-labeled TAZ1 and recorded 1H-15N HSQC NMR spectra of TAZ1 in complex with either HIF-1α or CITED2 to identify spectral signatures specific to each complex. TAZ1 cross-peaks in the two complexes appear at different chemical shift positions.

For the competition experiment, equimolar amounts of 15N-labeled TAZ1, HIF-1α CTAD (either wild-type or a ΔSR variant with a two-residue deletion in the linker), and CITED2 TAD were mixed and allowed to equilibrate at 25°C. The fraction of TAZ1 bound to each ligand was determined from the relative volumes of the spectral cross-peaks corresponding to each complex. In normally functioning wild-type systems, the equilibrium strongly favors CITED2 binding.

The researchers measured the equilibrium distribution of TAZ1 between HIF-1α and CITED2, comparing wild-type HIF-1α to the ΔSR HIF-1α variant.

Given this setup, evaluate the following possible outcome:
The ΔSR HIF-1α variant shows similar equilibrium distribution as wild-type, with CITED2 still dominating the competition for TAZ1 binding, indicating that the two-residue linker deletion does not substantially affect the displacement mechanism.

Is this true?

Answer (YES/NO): NO